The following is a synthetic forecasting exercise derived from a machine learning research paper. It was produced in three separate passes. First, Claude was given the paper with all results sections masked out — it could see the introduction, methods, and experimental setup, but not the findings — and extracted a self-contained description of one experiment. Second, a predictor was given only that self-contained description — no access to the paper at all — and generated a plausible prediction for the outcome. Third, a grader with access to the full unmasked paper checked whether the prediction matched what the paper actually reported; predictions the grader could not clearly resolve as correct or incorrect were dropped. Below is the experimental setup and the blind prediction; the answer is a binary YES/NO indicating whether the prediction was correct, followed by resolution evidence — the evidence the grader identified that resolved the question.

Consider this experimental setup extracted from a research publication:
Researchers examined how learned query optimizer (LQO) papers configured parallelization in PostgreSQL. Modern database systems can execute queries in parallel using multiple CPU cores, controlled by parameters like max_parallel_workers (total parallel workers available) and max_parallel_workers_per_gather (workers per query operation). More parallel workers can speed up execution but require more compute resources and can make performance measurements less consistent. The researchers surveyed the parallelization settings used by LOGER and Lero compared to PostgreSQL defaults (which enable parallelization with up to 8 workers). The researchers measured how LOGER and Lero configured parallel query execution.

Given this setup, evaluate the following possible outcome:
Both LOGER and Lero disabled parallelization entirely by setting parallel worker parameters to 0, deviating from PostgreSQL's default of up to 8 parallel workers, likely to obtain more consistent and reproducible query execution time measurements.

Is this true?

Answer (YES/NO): NO